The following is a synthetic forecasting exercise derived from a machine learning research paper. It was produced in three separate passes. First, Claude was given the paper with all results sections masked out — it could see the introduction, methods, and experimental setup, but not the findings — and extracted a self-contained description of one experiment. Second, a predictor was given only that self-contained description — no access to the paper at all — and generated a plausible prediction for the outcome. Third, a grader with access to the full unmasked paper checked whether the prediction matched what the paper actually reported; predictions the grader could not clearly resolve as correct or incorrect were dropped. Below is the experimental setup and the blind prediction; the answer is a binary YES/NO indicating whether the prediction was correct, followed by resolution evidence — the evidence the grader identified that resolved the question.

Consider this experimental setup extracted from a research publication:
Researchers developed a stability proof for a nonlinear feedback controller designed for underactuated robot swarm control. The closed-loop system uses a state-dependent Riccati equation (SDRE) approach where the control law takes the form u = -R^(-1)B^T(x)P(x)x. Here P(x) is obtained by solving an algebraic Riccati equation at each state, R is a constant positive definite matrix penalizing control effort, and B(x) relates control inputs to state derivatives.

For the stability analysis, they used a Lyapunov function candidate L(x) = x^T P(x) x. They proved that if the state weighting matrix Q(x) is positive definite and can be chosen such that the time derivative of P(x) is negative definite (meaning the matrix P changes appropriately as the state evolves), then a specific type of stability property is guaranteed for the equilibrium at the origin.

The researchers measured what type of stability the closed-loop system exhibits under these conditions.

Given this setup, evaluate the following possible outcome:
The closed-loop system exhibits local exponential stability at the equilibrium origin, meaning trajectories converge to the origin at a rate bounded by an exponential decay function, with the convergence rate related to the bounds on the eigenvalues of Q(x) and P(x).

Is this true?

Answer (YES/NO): NO